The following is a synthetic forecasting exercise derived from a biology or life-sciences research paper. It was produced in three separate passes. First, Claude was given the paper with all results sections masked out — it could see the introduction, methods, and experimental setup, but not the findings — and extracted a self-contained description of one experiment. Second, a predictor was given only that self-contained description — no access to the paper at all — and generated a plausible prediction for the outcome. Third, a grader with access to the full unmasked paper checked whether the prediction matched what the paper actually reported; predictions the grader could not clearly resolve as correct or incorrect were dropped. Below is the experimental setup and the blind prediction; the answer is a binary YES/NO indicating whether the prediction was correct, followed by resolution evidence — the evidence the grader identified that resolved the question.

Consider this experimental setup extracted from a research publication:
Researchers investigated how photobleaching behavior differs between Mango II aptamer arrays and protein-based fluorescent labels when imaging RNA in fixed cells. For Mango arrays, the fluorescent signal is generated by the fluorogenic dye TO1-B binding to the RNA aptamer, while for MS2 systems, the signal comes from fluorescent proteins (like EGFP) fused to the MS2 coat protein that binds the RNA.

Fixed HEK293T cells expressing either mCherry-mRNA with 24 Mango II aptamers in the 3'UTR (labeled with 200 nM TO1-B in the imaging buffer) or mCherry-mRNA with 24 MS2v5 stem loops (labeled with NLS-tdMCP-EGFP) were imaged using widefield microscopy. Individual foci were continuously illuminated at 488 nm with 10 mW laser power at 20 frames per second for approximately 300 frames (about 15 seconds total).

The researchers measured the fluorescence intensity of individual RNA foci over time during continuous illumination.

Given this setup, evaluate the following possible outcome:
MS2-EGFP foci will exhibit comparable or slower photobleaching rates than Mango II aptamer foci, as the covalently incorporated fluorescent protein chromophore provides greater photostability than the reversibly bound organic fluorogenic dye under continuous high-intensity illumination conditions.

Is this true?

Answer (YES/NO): NO